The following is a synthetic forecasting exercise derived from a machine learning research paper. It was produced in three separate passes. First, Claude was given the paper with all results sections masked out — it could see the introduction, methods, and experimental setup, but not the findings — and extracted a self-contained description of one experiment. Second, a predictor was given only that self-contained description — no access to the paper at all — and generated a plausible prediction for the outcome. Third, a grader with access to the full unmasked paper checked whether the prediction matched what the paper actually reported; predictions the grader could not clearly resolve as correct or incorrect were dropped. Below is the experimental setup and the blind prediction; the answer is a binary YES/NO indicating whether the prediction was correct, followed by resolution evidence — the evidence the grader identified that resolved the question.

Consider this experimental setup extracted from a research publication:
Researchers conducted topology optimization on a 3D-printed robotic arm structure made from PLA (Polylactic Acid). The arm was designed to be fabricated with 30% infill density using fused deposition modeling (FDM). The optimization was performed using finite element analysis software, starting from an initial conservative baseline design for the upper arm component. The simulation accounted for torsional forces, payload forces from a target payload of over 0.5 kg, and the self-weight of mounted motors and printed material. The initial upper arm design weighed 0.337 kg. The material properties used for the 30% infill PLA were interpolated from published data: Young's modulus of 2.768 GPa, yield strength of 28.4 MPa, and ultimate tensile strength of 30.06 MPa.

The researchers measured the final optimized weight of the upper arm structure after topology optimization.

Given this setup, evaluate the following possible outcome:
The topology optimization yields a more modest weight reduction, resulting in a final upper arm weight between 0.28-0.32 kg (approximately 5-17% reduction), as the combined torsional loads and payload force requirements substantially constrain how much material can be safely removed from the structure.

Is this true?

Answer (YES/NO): NO